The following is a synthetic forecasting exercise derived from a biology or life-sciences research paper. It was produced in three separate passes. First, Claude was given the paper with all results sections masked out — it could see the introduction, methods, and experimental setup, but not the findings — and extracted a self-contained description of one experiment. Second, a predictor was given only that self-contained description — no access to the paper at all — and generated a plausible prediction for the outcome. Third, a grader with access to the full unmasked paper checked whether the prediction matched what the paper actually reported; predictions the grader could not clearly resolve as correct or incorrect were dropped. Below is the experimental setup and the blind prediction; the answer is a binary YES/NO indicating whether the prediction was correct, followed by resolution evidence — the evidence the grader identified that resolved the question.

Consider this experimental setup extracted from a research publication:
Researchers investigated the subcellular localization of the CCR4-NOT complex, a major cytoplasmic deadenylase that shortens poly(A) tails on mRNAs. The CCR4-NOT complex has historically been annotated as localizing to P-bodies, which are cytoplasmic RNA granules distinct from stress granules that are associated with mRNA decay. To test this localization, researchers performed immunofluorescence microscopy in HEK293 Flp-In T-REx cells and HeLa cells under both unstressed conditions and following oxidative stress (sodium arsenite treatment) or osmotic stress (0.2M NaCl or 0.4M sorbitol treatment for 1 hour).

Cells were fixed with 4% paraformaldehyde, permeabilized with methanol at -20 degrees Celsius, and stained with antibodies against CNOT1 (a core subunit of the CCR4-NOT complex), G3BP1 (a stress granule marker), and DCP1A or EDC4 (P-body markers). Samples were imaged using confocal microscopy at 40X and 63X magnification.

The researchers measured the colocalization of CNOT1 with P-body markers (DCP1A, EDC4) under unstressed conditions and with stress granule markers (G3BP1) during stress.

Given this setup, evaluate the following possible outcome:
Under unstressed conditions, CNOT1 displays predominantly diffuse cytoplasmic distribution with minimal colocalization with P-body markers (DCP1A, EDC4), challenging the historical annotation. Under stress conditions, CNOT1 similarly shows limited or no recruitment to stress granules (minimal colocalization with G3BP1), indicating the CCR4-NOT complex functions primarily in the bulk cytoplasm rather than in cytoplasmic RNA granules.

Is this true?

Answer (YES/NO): NO